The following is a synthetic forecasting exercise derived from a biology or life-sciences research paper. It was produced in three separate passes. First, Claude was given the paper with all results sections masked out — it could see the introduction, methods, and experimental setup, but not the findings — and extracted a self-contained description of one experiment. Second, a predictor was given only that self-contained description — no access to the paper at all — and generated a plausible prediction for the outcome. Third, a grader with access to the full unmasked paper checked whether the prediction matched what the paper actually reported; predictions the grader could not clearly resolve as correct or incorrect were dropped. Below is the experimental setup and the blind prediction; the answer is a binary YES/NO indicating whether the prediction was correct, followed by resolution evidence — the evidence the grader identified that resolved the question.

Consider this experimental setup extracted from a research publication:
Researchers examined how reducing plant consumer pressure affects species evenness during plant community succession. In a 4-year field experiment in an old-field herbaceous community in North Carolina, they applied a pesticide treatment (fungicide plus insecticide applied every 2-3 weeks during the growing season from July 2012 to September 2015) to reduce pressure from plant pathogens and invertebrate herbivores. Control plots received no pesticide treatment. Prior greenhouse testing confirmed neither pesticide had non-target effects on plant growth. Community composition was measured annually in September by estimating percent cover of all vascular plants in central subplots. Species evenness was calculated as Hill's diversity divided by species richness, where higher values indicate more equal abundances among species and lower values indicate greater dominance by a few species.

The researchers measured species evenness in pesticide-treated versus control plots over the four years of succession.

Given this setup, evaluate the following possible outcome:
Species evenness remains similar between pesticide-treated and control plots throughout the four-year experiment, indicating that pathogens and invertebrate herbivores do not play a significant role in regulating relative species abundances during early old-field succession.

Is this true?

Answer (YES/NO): NO